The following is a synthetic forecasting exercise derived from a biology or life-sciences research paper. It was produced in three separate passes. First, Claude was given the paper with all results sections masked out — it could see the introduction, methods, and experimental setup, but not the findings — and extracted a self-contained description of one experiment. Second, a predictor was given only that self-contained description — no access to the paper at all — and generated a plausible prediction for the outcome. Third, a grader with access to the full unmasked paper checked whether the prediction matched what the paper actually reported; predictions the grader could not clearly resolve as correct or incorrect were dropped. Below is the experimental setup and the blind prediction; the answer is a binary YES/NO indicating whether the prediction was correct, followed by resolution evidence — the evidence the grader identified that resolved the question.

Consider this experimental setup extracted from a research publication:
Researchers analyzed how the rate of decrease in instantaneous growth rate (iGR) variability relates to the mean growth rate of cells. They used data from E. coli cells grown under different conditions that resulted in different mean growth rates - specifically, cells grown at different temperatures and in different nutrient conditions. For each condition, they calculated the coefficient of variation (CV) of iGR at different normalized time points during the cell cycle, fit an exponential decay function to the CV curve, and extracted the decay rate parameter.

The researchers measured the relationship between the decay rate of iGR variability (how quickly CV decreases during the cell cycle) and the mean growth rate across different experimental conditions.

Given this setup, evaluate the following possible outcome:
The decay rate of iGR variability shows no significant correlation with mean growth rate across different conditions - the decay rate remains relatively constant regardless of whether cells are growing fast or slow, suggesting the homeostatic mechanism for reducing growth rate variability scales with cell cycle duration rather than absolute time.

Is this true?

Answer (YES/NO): NO